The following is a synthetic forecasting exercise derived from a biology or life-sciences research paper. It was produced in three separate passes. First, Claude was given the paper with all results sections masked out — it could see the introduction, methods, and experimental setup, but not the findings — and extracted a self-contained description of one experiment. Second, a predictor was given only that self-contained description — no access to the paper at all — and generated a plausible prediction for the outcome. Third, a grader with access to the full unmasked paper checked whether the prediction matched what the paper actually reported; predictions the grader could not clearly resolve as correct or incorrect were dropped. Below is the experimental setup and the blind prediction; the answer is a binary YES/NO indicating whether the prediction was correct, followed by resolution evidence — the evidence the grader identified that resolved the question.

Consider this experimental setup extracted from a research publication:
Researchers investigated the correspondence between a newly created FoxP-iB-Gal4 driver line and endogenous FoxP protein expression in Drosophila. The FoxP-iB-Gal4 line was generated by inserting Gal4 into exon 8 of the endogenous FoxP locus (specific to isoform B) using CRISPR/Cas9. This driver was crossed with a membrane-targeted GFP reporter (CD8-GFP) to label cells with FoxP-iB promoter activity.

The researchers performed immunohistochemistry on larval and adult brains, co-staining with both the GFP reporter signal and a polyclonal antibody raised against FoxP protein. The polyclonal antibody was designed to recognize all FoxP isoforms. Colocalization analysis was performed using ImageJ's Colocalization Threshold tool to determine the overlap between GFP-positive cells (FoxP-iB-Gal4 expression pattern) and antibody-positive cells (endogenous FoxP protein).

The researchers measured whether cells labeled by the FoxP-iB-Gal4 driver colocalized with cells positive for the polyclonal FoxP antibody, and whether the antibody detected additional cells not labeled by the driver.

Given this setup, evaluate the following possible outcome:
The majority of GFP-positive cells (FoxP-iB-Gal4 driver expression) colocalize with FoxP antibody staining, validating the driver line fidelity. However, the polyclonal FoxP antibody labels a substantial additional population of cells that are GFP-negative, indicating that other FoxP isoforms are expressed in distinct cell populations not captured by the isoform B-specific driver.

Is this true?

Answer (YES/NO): YES